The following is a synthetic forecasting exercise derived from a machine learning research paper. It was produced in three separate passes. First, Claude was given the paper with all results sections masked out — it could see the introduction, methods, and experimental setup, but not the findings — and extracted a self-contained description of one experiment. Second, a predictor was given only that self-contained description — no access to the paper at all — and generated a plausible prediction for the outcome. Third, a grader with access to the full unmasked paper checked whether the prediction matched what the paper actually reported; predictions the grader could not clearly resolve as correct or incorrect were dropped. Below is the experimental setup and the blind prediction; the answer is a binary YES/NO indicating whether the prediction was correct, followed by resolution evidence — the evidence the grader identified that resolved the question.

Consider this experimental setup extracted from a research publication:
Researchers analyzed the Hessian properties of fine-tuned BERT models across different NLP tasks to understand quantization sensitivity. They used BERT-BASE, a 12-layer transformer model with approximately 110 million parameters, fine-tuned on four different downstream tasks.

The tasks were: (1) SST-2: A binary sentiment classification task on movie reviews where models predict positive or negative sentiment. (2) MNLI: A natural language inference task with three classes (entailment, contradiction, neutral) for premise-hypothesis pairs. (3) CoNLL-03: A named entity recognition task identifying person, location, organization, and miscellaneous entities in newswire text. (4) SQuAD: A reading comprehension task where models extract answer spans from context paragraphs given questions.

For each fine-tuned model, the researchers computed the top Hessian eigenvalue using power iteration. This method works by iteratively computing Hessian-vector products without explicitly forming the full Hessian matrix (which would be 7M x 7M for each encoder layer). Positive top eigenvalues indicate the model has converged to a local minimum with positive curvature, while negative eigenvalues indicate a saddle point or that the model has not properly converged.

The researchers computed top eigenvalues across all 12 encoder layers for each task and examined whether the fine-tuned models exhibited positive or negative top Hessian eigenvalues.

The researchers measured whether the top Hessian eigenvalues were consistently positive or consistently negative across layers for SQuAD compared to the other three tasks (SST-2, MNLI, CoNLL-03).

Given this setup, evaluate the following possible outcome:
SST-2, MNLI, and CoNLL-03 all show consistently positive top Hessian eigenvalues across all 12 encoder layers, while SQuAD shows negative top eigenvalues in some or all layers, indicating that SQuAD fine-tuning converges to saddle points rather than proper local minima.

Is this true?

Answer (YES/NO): YES